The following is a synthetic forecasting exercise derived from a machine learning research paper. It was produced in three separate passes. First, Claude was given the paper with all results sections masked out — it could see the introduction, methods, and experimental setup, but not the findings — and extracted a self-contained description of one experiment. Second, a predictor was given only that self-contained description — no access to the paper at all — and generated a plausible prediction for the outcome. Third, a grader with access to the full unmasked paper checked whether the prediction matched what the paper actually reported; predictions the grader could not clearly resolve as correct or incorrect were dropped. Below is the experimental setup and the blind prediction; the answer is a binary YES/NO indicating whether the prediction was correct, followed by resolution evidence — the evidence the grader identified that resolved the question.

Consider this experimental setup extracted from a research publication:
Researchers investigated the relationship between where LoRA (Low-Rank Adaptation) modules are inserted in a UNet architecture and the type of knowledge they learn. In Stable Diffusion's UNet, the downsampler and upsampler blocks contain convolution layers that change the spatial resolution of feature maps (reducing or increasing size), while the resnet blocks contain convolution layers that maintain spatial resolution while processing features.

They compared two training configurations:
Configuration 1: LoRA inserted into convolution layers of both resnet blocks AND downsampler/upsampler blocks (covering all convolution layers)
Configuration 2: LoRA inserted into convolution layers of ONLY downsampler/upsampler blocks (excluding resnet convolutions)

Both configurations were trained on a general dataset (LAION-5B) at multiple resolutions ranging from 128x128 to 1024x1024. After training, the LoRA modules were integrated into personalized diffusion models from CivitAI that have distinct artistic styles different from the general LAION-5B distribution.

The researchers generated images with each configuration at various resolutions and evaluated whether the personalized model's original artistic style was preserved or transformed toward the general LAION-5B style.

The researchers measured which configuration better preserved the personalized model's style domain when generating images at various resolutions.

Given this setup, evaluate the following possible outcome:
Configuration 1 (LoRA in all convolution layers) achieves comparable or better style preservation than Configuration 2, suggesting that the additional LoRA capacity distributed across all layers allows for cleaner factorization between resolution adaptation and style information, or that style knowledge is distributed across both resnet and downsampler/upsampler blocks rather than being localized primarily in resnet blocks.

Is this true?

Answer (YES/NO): NO